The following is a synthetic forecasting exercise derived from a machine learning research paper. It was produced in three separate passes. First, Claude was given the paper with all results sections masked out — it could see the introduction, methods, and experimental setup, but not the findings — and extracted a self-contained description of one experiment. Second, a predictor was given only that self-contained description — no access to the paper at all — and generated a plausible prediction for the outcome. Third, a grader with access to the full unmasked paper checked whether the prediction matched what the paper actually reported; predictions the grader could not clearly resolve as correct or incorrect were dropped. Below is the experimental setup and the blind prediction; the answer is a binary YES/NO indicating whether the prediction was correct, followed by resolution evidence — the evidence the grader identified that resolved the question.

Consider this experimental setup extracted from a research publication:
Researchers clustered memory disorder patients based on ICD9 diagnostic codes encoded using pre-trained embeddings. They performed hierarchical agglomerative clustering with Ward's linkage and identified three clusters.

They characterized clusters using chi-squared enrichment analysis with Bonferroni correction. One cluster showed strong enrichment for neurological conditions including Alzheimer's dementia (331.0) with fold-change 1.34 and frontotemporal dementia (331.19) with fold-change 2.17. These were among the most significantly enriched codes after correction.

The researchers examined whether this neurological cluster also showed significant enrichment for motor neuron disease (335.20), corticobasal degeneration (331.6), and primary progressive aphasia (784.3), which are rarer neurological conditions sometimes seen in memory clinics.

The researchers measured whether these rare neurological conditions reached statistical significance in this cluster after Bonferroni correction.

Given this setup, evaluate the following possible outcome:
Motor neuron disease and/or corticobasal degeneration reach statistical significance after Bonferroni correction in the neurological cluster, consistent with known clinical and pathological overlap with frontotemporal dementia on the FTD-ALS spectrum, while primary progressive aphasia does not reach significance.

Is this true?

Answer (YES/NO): NO